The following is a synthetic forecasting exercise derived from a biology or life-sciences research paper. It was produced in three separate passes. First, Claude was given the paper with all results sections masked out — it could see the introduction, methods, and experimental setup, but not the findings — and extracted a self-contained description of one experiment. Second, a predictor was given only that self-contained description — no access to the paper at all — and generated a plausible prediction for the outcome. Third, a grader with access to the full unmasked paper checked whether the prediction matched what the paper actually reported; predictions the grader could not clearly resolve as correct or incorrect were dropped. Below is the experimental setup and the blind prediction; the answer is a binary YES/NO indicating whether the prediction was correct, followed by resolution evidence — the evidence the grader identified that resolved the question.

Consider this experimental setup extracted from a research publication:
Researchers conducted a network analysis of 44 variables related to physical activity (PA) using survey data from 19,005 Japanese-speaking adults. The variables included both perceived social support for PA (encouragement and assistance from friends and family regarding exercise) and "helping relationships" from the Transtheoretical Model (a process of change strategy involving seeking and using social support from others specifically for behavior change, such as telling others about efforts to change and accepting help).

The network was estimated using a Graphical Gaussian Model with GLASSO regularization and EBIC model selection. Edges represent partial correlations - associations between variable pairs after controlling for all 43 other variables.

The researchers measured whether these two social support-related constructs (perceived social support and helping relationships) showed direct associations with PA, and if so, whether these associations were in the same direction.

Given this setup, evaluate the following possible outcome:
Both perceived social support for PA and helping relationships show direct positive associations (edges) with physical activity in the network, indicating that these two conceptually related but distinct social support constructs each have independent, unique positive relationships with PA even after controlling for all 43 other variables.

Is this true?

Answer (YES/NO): NO